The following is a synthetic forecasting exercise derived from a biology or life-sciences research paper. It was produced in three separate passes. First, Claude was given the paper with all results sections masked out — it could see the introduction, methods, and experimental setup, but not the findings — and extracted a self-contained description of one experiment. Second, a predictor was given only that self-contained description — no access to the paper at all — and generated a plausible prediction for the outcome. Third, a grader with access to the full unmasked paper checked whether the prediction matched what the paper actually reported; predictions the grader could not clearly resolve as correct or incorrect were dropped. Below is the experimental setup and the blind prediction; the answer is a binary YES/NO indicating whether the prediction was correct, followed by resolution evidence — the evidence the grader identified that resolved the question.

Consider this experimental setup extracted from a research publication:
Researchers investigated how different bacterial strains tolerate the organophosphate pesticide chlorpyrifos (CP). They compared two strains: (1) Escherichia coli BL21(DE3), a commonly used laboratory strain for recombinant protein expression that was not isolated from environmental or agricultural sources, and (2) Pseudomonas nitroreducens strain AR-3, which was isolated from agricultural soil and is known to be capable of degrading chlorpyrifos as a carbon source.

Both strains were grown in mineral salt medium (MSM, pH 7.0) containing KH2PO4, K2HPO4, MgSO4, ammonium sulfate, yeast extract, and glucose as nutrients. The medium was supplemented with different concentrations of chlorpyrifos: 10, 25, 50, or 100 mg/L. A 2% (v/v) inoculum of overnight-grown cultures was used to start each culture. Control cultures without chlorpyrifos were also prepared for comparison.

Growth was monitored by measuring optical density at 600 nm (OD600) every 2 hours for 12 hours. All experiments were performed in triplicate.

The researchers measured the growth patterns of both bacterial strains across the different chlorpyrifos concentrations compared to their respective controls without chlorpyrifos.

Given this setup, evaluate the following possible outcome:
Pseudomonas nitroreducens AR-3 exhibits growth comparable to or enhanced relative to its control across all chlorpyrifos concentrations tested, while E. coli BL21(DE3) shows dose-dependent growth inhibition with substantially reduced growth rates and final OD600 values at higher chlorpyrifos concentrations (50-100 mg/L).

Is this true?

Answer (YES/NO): NO